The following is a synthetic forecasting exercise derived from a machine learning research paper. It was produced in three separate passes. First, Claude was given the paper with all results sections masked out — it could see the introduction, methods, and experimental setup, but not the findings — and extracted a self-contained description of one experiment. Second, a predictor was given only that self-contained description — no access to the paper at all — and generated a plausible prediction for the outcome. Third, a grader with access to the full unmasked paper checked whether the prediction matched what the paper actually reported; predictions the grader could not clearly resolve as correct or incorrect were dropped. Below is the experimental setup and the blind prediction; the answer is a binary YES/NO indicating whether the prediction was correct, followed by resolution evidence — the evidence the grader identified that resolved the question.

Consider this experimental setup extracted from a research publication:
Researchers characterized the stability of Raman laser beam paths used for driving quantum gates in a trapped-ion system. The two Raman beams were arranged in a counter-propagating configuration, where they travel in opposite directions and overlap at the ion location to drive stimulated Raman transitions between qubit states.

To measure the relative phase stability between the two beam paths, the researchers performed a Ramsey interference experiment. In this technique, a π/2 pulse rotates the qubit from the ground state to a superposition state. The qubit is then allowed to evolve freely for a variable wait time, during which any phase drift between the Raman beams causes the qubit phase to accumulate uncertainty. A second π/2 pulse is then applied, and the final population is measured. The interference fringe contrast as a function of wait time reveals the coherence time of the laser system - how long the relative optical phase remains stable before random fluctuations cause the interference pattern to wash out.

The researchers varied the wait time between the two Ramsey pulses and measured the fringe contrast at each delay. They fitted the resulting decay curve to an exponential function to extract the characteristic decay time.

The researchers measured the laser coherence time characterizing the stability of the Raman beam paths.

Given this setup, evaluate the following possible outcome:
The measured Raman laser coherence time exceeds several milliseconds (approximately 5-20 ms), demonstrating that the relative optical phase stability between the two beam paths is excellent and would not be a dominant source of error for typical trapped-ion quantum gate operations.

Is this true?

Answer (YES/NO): NO